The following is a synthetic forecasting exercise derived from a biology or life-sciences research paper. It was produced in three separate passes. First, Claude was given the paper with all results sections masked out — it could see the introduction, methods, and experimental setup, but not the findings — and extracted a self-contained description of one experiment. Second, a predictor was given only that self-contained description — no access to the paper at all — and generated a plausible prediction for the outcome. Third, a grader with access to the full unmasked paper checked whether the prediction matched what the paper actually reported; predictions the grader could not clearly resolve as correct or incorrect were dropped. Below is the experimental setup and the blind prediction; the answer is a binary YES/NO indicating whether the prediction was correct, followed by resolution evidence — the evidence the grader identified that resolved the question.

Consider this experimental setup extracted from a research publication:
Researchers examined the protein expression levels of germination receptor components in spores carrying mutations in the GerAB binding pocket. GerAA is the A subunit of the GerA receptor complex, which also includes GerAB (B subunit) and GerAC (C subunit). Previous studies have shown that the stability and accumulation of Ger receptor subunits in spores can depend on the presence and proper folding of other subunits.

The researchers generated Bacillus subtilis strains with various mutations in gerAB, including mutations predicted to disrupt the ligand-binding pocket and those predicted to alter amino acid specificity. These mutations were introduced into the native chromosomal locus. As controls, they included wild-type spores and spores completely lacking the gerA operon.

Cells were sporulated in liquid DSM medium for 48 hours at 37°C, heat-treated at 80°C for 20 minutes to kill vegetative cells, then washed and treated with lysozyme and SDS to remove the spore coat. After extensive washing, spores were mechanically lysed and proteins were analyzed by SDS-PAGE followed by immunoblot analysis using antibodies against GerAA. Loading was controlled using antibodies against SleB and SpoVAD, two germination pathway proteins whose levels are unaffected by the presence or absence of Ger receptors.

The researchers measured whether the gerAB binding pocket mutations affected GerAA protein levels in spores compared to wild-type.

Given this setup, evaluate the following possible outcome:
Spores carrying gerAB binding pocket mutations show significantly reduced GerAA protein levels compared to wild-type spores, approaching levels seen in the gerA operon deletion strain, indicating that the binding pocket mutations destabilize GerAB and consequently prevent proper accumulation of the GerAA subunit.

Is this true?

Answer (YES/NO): NO